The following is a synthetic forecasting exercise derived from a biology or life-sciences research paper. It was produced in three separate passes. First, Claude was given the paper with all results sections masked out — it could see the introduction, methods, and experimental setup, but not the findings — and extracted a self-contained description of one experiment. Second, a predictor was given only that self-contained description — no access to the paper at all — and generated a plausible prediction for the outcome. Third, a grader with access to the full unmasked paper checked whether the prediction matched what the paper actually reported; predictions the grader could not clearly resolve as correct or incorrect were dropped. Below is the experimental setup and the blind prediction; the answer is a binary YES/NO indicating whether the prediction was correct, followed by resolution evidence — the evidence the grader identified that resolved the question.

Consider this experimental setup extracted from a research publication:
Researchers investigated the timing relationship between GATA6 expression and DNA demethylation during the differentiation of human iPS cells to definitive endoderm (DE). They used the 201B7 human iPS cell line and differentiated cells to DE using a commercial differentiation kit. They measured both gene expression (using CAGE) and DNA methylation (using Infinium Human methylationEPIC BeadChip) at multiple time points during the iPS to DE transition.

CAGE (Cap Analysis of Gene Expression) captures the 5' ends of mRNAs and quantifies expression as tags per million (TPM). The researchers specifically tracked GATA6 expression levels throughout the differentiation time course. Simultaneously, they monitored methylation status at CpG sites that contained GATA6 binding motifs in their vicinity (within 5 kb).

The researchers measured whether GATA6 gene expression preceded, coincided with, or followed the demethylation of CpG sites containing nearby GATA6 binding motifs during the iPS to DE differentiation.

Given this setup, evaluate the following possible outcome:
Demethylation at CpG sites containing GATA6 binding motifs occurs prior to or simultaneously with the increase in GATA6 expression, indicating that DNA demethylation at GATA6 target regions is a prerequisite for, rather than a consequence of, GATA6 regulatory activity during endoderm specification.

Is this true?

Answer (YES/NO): NO